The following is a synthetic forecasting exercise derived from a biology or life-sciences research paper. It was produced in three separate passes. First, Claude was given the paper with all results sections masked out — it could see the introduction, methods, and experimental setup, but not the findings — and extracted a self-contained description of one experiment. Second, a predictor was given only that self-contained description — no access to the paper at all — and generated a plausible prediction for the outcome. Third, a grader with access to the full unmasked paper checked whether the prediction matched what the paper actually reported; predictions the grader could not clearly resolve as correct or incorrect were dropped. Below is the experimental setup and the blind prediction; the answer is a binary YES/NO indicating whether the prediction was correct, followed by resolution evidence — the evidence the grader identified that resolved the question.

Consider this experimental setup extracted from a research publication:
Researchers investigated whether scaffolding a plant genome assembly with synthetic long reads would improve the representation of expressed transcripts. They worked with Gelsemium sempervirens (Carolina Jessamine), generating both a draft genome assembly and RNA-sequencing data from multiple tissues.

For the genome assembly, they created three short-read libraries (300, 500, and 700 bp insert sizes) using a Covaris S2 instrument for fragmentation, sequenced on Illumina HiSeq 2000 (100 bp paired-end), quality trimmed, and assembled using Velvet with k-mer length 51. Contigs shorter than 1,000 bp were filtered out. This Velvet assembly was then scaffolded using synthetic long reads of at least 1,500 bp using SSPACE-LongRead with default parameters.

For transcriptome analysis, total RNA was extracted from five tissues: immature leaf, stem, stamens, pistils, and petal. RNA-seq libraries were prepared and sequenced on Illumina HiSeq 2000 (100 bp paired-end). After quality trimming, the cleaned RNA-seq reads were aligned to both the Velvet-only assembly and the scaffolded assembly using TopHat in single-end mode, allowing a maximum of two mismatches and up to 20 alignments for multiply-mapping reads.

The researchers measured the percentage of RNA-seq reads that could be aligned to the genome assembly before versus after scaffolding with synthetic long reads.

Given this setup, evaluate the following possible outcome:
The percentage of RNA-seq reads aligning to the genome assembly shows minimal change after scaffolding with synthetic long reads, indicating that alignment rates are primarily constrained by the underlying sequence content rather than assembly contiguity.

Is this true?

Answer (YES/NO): NO